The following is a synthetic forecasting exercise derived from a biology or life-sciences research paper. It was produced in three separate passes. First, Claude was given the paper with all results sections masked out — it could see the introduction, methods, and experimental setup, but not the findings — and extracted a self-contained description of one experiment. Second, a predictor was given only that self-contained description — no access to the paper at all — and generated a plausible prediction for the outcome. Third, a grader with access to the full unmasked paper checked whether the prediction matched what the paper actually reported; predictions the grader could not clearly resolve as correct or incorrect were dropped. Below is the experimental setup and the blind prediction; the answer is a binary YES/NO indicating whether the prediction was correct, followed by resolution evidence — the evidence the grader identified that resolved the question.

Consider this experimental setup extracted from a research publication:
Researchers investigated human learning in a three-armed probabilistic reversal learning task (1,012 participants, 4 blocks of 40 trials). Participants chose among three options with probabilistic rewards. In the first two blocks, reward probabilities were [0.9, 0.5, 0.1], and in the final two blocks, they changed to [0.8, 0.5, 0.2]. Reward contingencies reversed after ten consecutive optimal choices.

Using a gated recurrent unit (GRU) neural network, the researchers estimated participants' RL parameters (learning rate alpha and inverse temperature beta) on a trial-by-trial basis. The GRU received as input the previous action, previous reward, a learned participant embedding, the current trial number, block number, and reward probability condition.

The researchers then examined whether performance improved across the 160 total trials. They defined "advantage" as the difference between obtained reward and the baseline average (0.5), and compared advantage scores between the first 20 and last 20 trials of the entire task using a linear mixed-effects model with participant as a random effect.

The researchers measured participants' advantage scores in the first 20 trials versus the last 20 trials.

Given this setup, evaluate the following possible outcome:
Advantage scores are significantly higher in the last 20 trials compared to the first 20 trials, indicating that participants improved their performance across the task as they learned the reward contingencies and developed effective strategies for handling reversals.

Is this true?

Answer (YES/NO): YES